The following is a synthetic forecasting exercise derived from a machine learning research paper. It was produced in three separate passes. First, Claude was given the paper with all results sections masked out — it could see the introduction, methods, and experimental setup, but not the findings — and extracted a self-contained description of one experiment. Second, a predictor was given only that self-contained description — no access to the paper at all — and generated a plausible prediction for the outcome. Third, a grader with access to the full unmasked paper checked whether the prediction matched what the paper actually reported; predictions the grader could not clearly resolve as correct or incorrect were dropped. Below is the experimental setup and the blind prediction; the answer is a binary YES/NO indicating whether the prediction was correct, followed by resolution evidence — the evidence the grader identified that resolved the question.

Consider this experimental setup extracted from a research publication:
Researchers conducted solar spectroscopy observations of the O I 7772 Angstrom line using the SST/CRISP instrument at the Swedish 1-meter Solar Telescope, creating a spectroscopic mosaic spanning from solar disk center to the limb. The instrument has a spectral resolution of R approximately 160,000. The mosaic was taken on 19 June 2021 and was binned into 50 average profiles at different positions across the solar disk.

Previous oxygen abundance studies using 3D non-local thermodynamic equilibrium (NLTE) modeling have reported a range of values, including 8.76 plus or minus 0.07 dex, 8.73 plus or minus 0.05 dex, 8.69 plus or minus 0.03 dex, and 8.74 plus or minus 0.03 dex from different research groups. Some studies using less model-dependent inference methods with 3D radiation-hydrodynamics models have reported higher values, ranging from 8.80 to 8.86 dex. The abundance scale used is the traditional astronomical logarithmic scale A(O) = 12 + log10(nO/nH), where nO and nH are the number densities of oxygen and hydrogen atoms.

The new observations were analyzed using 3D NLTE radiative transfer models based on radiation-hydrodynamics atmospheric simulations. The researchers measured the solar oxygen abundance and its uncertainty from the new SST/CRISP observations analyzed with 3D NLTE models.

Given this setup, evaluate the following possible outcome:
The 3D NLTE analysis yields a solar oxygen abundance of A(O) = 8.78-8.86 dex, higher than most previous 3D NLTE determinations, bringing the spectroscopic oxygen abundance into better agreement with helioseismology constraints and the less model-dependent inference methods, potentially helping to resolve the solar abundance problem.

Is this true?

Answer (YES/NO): NO